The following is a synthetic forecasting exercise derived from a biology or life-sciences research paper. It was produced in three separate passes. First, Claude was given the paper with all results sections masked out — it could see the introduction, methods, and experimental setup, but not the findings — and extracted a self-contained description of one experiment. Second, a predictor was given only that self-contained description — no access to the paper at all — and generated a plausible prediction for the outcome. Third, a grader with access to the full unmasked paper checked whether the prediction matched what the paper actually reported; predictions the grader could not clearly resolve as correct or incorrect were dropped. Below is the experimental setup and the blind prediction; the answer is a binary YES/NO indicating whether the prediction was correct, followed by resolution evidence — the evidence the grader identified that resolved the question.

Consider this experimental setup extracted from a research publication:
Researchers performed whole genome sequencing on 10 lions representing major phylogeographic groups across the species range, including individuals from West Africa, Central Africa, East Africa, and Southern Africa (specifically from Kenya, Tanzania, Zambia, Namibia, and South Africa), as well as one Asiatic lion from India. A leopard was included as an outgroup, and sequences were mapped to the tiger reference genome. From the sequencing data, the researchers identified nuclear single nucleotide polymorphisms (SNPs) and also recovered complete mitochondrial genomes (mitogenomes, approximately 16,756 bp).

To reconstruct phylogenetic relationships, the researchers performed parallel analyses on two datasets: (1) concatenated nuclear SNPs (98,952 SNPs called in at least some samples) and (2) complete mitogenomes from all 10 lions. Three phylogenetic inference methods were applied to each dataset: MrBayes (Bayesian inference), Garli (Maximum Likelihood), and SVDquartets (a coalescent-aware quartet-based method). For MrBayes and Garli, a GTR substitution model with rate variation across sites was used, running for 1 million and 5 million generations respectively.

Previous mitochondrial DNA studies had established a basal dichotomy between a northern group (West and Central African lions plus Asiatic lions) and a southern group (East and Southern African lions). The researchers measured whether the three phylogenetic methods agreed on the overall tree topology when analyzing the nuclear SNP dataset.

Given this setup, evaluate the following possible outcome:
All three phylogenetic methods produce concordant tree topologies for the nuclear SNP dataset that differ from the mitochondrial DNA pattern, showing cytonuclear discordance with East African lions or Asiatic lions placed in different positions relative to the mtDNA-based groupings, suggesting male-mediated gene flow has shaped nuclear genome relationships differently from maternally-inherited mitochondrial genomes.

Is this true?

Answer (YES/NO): NO